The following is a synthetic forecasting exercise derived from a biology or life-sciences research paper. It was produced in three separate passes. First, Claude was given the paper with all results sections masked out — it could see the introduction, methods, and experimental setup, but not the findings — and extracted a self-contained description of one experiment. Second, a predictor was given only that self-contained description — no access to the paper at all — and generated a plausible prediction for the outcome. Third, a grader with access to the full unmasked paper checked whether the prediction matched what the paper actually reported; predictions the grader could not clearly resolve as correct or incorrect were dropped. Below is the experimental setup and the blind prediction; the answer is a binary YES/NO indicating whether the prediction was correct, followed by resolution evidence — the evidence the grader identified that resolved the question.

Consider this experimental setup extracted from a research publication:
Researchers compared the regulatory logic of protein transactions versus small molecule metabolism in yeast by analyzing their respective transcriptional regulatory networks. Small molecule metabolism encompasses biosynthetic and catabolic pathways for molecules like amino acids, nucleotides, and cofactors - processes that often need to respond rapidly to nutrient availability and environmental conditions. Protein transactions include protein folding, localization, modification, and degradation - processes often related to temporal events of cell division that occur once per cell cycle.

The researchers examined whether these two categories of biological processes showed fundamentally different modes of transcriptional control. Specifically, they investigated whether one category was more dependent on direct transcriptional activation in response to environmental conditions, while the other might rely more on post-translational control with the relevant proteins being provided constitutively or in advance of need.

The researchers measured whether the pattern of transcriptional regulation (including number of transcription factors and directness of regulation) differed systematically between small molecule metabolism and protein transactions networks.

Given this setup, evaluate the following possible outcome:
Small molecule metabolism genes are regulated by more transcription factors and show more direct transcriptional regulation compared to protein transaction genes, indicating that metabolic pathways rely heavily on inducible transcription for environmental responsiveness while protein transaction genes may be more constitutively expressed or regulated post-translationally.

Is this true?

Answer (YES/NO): YES